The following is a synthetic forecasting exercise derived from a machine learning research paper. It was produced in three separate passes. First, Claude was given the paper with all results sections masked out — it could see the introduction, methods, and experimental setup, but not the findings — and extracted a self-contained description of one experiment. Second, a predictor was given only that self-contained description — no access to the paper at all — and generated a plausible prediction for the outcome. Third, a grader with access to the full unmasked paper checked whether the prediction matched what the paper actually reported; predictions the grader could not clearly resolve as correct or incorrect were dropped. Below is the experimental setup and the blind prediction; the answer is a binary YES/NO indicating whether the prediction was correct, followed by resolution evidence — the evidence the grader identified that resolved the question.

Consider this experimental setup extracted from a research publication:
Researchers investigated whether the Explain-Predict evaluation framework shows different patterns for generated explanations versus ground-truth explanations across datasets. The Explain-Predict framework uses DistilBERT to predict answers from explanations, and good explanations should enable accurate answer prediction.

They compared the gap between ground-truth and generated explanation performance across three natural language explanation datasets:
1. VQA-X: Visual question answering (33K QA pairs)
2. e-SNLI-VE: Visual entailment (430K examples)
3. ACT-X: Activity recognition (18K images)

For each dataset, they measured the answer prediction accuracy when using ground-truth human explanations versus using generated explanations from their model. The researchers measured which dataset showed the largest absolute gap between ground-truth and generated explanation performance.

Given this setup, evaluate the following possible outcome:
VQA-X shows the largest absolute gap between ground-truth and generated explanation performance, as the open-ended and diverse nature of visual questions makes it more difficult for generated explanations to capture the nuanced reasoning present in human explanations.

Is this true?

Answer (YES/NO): NO